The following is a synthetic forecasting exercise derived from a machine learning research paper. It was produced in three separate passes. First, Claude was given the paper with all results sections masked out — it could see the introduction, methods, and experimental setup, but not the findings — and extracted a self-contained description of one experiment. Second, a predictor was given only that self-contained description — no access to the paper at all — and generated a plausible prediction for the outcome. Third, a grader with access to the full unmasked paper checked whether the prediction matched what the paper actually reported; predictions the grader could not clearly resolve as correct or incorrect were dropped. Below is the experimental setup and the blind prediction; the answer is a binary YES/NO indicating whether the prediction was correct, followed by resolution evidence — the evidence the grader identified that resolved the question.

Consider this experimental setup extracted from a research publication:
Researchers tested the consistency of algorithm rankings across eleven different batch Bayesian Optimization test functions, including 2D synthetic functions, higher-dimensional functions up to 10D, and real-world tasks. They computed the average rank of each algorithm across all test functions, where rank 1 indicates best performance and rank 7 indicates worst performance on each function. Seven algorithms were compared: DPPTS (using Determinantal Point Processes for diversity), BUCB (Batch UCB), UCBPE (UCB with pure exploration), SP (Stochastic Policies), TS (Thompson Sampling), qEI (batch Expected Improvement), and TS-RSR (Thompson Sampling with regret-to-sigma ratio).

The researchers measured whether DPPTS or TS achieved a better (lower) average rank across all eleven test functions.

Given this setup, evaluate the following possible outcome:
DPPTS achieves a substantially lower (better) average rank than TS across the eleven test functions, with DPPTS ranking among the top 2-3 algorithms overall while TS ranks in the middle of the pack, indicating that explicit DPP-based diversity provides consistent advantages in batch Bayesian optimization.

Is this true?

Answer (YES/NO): NO